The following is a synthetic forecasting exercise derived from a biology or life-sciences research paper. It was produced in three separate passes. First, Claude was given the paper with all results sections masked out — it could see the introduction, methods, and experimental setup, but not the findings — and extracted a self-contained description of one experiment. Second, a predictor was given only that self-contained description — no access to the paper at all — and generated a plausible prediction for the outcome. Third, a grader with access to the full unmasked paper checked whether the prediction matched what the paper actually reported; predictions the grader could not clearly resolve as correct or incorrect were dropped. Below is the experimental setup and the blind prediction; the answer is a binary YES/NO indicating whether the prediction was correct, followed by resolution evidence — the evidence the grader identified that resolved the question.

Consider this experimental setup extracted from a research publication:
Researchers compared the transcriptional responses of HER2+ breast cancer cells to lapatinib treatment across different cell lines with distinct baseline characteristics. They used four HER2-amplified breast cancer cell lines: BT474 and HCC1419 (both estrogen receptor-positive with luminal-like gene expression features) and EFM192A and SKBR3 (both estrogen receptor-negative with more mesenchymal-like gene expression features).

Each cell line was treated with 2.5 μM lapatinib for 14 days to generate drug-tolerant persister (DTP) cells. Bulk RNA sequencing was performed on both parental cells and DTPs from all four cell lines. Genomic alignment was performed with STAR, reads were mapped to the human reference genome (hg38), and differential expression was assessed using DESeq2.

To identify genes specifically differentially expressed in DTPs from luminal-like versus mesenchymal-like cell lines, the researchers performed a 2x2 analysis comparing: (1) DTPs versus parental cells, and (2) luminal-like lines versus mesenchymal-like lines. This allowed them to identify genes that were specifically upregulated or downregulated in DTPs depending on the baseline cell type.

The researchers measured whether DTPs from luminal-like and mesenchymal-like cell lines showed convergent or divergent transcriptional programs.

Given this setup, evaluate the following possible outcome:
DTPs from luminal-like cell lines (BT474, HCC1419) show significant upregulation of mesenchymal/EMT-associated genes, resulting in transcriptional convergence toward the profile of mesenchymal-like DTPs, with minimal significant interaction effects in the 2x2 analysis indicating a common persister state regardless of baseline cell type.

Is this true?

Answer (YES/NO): NO